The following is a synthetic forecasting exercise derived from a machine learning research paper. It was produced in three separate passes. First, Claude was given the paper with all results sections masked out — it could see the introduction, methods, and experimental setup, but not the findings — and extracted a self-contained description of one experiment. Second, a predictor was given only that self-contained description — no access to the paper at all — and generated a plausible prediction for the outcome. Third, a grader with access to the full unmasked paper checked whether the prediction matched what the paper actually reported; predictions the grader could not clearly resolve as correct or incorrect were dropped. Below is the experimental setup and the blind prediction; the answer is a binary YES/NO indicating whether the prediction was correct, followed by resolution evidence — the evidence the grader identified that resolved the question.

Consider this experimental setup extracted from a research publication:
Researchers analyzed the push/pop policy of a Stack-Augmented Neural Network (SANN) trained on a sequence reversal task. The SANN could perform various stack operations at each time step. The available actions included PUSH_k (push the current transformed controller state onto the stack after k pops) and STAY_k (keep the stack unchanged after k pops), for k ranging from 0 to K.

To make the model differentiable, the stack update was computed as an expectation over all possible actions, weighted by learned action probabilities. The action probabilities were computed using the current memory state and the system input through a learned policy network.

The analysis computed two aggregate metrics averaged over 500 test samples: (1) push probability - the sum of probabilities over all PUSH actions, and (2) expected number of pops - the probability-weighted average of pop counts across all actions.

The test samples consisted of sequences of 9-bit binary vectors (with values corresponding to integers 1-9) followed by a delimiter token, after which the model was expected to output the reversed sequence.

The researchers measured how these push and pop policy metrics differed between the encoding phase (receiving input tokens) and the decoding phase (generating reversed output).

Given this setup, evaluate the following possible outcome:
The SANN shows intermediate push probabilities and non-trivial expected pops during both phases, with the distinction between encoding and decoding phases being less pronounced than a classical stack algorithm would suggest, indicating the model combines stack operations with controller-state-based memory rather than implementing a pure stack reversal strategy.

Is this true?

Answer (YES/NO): NO